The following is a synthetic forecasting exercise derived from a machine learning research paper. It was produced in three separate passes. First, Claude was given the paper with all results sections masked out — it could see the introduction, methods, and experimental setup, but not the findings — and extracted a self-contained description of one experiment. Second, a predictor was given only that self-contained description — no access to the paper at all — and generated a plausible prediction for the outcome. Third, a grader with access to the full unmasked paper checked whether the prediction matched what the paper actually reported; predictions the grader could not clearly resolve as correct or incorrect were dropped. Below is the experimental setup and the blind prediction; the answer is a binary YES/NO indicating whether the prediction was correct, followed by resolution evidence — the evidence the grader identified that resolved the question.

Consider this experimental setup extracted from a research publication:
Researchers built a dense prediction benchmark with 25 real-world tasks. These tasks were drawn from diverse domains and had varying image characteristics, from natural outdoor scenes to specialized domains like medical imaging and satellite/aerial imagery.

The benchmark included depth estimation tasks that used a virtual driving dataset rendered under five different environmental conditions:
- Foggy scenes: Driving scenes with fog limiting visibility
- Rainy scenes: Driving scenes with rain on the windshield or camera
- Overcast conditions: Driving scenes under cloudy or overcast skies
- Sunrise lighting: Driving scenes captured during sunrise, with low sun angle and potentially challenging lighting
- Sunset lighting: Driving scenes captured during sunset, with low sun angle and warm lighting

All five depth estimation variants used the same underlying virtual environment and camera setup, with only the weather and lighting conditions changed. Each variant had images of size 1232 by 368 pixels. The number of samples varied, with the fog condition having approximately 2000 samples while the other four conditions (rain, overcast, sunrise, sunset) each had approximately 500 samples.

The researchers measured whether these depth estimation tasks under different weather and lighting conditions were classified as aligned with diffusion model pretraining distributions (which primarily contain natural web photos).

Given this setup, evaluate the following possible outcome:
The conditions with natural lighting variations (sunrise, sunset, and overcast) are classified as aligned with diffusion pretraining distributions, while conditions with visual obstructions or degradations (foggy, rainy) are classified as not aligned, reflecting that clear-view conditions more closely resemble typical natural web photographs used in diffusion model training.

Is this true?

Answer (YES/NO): NO